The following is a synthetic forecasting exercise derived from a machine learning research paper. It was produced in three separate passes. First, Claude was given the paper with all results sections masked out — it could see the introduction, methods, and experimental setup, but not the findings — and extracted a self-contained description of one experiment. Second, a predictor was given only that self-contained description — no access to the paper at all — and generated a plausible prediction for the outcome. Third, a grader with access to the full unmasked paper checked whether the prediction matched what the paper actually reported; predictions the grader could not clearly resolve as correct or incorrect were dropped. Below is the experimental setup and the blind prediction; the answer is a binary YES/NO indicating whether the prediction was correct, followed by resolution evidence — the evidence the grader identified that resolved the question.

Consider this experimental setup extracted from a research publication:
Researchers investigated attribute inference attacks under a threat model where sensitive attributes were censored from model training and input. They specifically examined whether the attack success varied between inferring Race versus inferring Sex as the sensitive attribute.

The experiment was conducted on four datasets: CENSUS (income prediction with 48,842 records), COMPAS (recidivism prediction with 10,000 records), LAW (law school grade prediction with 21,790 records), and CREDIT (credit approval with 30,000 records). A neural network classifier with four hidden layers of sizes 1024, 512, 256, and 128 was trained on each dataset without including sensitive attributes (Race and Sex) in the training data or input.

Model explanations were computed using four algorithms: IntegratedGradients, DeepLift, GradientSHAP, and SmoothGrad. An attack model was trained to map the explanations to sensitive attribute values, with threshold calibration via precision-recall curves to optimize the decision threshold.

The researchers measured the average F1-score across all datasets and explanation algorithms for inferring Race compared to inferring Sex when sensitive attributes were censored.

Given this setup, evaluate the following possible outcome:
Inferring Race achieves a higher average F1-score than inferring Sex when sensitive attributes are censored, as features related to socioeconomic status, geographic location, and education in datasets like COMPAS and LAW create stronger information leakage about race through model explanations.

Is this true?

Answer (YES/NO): YES